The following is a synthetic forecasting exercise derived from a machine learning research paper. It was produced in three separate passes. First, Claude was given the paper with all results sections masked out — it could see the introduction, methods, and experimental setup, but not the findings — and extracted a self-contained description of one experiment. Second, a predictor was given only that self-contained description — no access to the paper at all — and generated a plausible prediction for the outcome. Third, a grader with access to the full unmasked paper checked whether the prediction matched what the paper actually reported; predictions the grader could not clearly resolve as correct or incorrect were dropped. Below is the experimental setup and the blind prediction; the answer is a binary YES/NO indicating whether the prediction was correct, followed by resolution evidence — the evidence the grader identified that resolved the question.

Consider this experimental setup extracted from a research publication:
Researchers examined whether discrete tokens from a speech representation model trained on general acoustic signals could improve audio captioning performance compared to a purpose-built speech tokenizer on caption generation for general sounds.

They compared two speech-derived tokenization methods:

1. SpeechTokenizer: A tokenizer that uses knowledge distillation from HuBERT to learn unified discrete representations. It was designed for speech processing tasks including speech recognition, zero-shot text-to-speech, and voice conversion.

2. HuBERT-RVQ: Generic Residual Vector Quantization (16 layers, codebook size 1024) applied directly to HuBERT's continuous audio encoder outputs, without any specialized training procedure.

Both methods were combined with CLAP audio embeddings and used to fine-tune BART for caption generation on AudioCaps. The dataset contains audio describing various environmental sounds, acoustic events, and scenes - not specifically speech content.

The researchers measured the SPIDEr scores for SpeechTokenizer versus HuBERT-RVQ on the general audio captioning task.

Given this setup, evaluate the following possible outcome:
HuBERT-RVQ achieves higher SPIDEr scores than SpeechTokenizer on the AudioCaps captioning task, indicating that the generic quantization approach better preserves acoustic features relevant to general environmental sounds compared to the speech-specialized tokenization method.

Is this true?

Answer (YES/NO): NO